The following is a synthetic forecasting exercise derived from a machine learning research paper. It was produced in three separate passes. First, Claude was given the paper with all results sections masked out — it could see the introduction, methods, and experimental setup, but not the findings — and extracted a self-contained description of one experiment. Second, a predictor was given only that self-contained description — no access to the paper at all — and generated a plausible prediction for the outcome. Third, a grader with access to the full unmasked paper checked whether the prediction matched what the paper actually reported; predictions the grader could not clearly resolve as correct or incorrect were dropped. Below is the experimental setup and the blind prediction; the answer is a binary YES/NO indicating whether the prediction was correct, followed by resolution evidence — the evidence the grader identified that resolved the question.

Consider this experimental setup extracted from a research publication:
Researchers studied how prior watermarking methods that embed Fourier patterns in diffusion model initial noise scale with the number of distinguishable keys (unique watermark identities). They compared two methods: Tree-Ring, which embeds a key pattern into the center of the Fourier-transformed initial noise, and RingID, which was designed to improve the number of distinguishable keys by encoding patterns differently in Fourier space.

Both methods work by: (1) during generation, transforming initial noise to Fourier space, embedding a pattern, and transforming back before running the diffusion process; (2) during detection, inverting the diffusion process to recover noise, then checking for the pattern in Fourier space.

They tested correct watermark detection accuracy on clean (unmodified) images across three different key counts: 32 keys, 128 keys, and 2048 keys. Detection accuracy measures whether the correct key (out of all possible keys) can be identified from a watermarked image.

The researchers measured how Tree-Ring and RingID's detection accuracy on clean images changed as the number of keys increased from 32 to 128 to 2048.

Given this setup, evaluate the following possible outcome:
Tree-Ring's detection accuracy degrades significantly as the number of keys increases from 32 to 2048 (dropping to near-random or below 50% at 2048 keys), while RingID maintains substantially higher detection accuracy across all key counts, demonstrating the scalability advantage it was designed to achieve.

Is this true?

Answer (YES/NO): YES